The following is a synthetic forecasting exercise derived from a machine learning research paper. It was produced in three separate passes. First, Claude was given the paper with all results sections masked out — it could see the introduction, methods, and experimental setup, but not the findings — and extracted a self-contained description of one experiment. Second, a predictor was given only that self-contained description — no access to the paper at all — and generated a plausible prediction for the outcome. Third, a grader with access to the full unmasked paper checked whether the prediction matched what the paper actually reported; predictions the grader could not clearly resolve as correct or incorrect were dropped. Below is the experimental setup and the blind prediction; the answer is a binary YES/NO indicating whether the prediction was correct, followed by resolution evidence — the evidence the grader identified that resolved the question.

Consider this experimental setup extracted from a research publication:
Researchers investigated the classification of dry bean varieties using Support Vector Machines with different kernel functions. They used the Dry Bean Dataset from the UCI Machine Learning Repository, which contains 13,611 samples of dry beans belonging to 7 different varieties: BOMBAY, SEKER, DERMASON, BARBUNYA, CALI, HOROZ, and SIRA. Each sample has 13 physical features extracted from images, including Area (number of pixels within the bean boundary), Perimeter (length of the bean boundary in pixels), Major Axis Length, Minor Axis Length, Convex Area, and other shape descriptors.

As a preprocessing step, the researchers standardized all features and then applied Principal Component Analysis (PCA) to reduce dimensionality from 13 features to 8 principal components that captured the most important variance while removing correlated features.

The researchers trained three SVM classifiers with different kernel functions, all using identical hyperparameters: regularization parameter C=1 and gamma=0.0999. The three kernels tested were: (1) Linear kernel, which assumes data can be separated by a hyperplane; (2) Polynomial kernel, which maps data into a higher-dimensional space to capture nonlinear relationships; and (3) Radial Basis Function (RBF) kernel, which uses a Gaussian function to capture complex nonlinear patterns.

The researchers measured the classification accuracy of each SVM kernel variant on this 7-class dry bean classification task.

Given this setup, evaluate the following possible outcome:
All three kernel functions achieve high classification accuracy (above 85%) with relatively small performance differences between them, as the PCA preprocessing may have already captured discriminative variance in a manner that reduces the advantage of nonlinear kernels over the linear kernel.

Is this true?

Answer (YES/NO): YES